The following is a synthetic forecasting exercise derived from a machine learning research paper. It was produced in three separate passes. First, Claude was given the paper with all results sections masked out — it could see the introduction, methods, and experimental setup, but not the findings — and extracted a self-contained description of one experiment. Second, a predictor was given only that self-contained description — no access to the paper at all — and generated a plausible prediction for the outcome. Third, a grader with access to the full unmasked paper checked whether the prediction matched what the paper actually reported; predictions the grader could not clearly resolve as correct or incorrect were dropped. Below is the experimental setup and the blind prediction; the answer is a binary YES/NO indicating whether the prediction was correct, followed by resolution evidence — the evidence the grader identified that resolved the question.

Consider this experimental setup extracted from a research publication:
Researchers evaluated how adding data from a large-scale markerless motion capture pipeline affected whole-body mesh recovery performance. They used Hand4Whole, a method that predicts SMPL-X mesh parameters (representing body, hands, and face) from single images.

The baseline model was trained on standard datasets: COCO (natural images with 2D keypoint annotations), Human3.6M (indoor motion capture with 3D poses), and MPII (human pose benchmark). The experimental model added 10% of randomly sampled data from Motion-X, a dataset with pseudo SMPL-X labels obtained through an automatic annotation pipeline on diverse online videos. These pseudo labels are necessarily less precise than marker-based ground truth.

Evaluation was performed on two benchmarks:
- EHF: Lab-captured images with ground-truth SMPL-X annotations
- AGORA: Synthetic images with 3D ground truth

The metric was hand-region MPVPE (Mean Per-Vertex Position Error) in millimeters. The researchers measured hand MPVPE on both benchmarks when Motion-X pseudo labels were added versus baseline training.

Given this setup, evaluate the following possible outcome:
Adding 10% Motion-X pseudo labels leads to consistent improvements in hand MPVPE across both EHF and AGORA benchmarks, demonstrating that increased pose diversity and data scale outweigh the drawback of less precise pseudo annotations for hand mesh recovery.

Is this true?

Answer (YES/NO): YES